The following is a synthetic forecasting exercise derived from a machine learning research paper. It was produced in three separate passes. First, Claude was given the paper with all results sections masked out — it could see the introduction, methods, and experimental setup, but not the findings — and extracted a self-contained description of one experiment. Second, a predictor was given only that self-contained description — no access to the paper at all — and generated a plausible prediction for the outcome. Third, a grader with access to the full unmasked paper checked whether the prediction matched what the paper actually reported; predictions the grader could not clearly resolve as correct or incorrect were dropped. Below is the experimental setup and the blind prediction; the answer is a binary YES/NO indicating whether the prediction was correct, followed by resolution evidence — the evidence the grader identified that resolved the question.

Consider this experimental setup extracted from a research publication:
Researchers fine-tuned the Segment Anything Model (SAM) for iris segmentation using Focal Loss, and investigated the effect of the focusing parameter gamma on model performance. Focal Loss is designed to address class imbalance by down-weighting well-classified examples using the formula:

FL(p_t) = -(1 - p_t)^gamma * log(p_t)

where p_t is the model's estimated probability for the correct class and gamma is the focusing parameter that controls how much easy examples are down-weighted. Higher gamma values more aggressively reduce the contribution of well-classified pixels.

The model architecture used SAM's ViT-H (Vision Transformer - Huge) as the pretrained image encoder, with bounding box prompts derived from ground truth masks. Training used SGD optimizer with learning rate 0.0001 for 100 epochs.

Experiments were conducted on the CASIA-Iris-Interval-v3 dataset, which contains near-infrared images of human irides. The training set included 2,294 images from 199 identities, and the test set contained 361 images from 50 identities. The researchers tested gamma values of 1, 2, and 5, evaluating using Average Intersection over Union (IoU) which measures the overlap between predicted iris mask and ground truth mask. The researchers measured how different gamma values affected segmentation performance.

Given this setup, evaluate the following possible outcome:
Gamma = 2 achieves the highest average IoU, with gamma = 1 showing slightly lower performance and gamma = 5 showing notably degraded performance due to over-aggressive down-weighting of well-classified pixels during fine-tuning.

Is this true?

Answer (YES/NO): NO